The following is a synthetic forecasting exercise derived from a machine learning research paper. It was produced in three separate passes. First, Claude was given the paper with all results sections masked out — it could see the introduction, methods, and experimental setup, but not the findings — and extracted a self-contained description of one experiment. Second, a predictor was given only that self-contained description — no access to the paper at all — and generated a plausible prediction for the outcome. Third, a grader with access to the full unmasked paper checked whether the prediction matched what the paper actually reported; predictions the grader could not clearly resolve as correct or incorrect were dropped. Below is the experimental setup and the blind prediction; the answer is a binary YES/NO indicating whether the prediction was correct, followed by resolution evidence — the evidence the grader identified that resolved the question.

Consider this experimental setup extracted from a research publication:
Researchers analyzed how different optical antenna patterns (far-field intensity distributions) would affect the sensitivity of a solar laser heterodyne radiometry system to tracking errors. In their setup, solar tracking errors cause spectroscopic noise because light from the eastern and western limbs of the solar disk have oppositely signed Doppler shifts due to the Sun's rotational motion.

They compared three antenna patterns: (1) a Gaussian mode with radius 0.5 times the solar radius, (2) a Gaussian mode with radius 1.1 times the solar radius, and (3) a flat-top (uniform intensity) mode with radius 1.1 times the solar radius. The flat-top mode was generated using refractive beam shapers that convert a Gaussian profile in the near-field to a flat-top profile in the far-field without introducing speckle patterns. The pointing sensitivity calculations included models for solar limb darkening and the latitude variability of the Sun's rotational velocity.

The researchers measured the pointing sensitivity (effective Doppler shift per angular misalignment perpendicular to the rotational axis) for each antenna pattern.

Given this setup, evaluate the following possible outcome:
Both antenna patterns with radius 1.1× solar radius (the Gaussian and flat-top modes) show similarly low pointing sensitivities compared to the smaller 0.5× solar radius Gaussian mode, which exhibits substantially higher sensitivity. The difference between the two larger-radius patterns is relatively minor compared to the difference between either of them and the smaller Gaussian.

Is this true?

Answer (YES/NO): NO